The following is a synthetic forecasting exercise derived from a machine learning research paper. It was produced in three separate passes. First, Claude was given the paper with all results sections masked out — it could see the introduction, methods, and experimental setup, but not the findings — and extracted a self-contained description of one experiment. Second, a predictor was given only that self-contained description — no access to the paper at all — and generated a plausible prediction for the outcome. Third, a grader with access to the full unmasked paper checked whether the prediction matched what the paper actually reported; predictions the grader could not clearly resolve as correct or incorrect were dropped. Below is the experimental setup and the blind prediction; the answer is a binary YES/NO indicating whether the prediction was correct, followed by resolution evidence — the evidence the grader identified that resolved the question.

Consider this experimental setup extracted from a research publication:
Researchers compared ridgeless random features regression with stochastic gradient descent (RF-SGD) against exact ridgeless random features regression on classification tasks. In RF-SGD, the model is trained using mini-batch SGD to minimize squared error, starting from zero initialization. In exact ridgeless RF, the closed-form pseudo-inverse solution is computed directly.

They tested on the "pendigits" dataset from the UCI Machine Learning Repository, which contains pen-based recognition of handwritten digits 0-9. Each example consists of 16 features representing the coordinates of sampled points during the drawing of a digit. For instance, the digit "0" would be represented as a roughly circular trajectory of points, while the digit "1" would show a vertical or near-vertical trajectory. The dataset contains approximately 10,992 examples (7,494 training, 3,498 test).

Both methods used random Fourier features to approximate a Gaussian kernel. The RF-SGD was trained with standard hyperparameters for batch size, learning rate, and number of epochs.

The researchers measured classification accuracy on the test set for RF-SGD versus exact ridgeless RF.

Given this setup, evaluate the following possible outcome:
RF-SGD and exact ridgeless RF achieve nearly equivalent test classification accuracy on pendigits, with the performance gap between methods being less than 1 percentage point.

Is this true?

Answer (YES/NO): NO